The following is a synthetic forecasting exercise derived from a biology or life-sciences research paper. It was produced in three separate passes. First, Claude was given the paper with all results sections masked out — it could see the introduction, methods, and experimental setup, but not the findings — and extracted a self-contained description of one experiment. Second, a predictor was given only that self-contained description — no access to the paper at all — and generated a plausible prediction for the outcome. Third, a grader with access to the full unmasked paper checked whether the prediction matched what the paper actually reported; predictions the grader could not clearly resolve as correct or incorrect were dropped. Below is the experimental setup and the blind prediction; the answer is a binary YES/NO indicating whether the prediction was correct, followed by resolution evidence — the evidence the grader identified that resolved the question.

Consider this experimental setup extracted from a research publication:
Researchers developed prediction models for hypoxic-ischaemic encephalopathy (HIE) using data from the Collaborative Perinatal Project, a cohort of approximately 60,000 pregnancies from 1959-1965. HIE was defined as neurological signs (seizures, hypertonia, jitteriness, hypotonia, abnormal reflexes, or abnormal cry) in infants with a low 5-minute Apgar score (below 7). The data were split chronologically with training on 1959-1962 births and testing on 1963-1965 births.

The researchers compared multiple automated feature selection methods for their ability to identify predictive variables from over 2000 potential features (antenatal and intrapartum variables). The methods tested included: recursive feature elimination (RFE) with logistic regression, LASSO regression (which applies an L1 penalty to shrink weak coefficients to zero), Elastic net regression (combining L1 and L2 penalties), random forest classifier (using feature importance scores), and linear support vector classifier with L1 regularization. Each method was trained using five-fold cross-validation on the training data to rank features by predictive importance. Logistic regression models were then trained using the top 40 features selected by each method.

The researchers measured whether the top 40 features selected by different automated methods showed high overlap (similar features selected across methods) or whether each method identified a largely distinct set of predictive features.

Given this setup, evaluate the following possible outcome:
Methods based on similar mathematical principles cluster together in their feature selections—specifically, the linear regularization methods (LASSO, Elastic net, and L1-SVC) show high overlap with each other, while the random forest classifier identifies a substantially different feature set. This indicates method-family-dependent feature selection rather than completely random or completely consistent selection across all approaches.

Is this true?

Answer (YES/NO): NO